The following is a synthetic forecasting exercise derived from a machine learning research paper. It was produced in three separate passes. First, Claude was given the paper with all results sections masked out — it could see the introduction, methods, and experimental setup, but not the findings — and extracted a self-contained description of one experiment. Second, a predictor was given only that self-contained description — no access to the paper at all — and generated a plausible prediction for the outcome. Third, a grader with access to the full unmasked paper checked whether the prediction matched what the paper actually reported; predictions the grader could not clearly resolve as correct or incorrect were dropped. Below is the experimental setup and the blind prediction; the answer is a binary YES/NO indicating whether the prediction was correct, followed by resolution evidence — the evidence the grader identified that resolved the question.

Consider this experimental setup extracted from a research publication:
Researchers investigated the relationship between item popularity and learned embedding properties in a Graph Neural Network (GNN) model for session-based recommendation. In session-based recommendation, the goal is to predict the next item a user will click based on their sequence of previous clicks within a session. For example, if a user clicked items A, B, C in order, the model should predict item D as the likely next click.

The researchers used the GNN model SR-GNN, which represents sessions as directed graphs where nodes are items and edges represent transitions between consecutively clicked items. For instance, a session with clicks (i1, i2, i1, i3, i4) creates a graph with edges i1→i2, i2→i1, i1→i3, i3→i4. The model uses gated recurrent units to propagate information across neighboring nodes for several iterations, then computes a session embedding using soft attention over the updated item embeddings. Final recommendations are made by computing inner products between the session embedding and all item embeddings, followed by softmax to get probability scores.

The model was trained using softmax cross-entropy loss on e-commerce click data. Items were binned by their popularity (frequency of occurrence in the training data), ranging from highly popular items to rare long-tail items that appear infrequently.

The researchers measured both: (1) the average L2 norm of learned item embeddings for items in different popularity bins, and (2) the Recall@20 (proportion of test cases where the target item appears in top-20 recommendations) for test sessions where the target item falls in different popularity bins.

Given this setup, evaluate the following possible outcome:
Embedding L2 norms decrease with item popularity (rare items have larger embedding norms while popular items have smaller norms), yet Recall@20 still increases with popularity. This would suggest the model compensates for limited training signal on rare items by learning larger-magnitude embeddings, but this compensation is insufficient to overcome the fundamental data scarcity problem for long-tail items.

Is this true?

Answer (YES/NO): NO